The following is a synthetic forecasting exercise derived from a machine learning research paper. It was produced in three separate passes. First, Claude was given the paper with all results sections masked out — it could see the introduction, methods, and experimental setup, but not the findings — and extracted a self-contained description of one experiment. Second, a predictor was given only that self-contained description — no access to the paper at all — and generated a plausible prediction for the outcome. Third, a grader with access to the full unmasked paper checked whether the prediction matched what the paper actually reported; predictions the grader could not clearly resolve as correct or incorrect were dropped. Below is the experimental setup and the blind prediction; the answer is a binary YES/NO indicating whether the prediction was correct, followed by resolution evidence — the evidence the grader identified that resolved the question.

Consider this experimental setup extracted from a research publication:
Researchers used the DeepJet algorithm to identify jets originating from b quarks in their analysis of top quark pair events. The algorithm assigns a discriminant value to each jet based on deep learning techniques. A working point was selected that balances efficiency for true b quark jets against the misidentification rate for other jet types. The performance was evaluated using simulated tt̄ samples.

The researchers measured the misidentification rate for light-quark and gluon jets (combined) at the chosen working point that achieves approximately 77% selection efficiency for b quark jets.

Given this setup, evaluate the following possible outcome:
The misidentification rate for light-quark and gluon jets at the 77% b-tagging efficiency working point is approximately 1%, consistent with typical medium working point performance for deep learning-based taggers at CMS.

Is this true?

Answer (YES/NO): NO